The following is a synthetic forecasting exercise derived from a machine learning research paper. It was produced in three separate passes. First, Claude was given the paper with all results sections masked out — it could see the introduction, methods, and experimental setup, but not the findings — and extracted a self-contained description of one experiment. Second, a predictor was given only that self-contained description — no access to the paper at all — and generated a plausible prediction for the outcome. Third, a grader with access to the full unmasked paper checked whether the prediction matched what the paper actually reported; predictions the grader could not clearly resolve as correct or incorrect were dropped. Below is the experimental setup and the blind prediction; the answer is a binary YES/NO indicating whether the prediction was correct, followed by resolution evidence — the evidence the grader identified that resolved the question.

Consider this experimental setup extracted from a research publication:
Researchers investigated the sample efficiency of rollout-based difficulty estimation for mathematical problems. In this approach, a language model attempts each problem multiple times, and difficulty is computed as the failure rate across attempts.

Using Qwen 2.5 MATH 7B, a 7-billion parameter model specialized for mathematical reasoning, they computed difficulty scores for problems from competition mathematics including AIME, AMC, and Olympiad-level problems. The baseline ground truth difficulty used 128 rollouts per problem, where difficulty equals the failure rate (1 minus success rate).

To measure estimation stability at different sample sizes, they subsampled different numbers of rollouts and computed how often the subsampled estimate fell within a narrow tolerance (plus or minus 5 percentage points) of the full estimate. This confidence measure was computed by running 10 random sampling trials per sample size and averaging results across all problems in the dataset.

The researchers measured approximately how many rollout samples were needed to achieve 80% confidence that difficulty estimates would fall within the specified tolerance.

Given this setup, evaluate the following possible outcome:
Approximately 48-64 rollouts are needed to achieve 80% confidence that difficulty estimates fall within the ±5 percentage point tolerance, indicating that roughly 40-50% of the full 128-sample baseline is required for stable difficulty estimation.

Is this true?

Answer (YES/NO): NO